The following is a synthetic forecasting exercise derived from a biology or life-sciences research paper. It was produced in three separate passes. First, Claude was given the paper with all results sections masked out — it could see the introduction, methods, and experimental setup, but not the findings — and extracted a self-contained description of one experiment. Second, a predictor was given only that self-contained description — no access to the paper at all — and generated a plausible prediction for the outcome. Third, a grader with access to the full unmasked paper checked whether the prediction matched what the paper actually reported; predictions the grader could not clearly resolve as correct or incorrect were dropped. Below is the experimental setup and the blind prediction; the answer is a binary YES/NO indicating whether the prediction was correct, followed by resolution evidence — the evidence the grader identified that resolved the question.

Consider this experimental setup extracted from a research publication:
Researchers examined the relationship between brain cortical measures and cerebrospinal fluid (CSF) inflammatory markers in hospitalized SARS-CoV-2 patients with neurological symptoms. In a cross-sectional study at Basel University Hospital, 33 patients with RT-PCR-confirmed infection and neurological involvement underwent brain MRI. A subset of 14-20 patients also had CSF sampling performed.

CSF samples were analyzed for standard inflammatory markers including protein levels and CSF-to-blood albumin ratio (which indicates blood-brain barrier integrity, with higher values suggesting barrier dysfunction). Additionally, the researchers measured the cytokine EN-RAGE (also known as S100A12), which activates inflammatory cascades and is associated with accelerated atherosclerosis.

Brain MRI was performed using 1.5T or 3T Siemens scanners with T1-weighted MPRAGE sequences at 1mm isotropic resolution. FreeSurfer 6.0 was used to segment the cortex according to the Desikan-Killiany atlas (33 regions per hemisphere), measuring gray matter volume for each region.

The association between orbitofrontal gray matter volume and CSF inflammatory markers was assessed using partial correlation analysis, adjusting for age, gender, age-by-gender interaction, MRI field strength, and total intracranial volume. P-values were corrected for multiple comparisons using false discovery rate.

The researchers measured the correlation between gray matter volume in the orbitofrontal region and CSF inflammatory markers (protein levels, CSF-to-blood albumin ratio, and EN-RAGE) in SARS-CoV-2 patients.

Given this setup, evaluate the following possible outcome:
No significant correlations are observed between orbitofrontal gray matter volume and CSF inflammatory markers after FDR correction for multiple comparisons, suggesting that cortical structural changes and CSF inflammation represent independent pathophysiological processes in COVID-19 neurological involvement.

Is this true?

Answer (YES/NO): NO